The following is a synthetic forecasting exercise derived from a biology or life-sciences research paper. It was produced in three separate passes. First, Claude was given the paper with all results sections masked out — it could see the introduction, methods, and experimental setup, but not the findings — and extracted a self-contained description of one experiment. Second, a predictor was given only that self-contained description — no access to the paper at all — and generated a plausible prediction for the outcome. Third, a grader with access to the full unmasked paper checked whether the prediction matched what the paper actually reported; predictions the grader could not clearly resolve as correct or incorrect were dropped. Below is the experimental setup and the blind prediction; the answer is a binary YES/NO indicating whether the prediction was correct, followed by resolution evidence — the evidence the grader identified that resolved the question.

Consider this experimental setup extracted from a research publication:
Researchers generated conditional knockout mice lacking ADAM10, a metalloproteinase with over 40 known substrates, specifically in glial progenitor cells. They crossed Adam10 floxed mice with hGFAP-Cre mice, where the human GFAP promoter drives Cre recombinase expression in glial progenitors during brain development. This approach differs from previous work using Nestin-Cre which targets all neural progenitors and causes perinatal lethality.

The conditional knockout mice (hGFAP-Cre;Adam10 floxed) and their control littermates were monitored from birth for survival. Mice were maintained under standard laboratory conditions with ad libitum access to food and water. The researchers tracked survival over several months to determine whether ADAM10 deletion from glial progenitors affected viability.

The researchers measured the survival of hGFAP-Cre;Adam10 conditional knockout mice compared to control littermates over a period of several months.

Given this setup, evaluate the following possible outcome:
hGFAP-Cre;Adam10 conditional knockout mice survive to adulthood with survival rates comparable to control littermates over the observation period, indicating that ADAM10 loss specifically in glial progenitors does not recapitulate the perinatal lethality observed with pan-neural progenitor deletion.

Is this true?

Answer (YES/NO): NO